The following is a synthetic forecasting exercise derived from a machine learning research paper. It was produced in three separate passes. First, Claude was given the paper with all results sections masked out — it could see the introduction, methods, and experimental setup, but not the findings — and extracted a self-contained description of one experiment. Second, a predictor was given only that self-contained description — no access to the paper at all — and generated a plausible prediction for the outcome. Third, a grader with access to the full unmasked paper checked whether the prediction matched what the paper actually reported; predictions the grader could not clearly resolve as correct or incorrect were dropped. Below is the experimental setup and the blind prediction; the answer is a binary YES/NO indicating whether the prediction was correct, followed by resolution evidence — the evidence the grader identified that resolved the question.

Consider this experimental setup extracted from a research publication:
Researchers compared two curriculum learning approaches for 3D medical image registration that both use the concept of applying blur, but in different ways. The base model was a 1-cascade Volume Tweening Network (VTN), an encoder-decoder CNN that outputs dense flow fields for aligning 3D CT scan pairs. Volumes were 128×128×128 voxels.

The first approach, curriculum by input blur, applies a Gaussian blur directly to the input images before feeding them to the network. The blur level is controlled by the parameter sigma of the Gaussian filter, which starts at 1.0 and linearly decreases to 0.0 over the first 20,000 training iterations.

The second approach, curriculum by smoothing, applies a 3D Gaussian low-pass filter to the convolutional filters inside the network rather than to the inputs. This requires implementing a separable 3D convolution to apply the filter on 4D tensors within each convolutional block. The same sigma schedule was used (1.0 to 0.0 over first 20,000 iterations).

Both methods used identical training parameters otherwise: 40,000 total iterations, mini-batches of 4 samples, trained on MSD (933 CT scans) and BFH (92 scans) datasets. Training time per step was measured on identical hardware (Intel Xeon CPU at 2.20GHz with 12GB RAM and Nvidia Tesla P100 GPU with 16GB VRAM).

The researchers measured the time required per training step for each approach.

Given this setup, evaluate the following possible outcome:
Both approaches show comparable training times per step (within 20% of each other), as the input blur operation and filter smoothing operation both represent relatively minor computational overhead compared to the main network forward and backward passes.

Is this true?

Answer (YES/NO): NO